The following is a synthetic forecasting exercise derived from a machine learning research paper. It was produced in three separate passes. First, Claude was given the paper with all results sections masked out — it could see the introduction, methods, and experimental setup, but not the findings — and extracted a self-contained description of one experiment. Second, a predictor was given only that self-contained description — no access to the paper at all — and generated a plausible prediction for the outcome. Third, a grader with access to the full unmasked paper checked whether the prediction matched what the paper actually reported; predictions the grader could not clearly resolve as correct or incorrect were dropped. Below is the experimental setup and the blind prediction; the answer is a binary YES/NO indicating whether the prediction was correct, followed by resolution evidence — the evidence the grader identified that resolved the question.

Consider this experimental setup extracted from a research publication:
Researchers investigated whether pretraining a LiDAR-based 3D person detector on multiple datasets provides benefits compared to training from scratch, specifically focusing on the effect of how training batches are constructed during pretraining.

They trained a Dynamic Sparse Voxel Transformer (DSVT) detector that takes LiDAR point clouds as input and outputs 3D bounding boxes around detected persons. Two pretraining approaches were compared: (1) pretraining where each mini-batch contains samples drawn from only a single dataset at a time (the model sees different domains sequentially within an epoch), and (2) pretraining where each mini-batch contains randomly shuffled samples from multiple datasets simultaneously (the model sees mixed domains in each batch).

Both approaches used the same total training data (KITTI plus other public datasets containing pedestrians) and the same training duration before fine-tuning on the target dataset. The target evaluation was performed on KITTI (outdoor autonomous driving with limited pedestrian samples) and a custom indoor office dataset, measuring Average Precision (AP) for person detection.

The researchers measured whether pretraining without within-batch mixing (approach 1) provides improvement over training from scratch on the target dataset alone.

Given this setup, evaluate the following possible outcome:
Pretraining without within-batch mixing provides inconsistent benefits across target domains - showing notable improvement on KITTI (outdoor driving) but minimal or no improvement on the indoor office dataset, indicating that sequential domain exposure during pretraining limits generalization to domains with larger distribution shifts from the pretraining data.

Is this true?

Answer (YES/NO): NO